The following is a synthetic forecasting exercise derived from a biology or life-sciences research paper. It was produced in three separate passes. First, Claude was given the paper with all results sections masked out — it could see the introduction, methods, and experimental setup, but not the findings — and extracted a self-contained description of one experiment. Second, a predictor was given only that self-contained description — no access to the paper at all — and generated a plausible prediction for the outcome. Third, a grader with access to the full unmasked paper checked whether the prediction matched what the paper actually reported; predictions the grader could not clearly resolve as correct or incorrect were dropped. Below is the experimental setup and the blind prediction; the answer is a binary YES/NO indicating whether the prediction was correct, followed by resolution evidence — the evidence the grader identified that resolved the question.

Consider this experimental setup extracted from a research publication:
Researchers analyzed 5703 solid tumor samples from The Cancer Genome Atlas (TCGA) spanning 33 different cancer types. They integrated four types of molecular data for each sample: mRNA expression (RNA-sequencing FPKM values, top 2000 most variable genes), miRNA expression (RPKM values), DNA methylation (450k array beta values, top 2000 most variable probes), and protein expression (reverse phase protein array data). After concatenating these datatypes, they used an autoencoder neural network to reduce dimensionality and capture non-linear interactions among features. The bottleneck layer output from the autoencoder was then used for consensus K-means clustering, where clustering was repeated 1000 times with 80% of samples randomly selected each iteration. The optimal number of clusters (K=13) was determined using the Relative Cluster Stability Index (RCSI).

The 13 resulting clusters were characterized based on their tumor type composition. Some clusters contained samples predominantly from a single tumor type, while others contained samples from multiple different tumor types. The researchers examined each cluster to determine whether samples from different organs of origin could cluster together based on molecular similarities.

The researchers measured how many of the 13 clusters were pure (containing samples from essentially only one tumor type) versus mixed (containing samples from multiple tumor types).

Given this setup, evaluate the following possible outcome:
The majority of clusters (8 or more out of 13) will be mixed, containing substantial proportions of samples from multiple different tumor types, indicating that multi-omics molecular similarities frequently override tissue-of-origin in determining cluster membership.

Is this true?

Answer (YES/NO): NO